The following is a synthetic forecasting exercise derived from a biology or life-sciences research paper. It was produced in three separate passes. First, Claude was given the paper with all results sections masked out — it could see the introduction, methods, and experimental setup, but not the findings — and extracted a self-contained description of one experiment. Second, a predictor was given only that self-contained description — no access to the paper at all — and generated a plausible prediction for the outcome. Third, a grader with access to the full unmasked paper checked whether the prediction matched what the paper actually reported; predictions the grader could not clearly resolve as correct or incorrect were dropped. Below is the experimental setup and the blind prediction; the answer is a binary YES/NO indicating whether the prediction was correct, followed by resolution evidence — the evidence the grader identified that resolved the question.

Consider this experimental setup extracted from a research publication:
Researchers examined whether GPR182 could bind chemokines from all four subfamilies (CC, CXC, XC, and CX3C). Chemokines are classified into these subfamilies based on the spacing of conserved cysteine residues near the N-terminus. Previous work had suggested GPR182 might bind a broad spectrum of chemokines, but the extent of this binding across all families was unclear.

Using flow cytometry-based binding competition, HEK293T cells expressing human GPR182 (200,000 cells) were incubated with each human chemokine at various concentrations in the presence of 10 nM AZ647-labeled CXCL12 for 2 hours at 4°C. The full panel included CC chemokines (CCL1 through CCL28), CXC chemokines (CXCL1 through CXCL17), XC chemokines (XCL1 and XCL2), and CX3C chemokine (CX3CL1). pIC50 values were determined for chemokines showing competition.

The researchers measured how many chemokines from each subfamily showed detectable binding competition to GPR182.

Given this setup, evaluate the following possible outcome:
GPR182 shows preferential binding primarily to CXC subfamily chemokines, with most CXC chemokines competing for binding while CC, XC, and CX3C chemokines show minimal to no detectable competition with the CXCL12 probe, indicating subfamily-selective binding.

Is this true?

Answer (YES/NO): NO